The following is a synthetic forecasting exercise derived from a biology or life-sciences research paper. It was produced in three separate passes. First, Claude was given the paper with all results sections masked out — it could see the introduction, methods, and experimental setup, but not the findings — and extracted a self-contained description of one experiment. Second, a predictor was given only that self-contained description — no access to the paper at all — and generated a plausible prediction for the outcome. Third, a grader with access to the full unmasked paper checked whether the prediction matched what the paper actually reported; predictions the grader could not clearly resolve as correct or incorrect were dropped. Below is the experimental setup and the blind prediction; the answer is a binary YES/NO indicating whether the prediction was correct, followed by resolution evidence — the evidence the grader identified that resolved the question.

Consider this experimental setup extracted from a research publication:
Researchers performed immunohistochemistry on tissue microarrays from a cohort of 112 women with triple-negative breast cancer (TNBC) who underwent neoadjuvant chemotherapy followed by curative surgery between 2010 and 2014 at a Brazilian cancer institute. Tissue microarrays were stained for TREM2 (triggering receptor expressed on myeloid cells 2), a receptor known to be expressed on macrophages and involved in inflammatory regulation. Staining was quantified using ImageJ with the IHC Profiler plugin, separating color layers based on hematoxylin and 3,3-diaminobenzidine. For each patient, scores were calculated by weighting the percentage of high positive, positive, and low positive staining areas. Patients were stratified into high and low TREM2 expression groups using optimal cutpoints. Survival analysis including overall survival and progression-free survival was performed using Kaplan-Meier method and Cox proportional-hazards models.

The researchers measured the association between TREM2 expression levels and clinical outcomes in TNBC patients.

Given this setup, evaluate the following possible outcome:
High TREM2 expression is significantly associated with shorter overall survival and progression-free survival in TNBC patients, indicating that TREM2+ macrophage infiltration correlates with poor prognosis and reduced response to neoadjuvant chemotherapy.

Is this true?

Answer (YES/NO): YES